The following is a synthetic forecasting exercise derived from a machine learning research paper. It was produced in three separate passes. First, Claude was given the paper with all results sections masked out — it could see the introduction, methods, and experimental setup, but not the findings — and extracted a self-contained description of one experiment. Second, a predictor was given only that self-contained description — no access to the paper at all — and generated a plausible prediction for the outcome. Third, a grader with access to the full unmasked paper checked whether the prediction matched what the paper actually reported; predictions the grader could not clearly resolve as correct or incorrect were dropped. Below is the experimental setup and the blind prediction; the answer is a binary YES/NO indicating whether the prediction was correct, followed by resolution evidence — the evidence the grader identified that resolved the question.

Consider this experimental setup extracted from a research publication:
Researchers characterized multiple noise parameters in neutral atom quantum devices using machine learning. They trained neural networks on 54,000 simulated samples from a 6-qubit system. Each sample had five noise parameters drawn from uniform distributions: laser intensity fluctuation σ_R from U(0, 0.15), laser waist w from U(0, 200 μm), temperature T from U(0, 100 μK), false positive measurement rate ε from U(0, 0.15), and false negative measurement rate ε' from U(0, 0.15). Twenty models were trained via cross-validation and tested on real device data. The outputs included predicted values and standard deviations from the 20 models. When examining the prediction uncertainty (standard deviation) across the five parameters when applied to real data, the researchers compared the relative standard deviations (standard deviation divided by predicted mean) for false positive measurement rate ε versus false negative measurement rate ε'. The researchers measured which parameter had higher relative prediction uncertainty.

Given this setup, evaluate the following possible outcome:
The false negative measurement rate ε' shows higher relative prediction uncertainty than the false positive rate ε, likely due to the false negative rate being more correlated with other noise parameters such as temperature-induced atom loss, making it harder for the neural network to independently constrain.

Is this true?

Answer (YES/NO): NO